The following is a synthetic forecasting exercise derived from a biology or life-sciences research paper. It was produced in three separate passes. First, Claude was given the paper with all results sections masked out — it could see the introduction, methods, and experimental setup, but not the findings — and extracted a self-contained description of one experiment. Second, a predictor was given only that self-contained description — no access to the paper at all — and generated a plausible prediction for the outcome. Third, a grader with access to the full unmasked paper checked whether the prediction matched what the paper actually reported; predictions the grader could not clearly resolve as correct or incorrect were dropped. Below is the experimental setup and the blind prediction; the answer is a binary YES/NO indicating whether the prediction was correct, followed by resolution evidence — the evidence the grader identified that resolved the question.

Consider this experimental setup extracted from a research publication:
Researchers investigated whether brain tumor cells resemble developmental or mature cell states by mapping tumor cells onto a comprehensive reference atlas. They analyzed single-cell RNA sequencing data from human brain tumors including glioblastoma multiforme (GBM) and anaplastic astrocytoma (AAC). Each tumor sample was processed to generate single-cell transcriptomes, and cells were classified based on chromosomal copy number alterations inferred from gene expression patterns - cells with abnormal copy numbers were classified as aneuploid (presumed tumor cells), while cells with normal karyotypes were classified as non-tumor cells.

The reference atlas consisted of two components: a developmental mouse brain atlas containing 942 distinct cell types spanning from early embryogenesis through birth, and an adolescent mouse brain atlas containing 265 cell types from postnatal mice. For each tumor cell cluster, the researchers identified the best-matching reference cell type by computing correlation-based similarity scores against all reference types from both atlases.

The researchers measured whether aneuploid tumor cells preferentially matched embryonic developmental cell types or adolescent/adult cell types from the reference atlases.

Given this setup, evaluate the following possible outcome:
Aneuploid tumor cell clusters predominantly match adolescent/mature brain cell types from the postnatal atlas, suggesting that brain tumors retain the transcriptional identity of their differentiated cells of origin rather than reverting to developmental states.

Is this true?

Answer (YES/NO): NO